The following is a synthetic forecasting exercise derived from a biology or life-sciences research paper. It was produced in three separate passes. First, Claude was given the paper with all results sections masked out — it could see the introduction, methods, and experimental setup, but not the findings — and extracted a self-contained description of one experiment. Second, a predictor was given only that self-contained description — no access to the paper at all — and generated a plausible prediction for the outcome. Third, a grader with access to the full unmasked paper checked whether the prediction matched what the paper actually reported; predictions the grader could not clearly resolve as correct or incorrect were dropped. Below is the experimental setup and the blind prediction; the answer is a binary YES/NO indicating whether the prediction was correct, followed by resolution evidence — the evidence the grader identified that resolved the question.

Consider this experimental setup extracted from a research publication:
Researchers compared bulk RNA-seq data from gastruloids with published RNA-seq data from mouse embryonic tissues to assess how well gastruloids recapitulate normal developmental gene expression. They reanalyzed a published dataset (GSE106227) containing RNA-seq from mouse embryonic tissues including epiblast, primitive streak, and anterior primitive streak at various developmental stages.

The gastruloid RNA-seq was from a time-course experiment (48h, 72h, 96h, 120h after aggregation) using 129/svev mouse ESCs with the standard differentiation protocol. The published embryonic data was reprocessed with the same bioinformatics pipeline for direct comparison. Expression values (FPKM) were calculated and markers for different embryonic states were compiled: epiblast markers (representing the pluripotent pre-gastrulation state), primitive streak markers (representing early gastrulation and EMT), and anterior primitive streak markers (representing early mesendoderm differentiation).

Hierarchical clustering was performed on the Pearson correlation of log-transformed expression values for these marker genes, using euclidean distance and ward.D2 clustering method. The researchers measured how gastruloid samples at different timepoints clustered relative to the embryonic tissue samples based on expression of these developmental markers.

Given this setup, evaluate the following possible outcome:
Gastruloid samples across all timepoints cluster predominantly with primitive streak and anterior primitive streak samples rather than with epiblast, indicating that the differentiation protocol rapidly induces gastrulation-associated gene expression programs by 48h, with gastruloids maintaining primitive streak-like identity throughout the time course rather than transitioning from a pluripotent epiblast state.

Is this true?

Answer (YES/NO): NO